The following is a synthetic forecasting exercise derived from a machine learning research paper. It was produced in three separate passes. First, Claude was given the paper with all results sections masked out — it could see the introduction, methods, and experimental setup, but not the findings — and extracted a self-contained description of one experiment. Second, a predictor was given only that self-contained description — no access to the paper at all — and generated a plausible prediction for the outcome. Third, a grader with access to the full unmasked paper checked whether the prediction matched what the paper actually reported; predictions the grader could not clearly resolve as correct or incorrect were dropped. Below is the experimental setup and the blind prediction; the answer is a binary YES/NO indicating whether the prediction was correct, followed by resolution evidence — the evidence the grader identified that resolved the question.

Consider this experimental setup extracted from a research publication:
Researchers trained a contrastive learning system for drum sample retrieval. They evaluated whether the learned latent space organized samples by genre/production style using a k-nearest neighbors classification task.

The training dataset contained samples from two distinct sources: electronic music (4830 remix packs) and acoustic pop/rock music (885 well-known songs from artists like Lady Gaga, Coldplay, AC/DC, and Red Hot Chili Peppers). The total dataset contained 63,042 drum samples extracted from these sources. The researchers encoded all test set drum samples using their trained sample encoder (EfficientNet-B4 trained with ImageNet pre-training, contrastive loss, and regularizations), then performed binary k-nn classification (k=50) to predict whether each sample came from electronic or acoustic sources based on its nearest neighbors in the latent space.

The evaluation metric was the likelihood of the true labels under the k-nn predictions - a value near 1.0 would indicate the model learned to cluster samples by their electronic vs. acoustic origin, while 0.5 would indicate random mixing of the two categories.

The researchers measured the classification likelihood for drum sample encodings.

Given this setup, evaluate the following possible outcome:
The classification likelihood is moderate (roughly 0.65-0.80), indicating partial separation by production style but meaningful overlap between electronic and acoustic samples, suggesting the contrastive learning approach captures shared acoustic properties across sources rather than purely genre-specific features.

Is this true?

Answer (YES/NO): NO